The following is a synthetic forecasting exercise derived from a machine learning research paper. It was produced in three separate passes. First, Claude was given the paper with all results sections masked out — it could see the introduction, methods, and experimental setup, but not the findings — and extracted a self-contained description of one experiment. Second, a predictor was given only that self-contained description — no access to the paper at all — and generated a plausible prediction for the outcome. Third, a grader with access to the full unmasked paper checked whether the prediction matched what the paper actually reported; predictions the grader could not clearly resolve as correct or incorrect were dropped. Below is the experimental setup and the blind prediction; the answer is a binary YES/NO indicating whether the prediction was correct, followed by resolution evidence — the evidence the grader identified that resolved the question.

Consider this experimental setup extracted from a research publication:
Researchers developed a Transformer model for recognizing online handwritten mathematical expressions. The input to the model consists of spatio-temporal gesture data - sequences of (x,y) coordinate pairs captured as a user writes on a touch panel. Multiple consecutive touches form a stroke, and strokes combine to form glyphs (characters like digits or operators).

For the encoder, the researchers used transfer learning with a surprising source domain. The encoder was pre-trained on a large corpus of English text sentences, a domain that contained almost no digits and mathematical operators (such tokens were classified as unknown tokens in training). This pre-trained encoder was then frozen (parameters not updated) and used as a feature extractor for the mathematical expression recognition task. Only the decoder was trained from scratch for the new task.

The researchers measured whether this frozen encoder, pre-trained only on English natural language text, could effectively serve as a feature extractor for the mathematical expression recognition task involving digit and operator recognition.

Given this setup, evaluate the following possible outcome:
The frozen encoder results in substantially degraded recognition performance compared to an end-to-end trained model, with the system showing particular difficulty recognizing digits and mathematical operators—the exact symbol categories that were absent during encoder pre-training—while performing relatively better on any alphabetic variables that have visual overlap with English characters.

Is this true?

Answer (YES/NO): NO